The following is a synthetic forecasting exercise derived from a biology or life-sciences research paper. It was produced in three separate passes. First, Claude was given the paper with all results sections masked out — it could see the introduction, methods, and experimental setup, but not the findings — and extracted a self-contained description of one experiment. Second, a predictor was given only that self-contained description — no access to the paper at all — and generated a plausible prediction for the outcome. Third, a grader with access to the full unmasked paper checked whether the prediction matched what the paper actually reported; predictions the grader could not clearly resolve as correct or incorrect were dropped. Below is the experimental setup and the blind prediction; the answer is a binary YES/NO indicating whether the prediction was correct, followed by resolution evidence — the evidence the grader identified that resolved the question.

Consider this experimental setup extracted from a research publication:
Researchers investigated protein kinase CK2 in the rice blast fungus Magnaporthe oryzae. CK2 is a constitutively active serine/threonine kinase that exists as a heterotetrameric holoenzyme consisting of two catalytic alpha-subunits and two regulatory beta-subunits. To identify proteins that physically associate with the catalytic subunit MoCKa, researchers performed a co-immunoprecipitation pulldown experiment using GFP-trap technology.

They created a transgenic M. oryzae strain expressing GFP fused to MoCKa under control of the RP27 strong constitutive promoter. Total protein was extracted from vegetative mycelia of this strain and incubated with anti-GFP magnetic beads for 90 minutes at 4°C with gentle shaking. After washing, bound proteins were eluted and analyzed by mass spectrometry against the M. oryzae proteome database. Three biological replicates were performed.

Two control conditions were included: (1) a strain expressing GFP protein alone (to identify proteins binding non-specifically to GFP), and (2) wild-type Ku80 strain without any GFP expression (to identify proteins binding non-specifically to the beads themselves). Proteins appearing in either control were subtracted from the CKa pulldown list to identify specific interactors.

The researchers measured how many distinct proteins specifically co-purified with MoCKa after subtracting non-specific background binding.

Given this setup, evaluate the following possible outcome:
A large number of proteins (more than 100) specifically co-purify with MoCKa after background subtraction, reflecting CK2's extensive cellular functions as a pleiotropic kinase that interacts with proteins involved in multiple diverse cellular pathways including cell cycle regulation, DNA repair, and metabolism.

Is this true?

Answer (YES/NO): YES